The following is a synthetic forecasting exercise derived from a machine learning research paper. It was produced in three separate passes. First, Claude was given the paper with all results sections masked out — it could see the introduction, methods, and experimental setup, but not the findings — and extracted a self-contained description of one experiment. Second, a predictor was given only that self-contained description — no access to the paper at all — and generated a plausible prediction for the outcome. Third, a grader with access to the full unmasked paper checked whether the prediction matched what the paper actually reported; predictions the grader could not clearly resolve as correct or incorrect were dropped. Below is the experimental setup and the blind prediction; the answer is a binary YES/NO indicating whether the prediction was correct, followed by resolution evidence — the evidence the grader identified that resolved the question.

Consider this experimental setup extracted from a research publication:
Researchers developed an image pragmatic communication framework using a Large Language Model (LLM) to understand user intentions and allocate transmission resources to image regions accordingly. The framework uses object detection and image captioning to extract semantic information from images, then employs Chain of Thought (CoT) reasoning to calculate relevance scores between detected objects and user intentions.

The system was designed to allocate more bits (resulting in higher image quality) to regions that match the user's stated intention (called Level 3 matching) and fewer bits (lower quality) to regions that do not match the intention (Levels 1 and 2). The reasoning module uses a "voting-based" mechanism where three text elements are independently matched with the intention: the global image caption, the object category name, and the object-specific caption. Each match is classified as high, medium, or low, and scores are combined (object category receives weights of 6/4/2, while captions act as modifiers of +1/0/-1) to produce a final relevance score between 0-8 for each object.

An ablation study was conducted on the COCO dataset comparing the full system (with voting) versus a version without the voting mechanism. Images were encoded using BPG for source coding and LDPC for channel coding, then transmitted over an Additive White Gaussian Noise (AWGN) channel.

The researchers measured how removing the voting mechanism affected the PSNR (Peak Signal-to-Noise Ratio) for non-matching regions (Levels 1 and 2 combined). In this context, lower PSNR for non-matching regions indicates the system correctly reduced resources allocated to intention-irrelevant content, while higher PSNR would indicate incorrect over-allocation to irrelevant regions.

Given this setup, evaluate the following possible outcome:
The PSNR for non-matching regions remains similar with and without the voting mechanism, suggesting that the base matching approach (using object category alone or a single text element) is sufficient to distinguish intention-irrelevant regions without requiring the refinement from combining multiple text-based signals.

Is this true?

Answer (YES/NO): NO